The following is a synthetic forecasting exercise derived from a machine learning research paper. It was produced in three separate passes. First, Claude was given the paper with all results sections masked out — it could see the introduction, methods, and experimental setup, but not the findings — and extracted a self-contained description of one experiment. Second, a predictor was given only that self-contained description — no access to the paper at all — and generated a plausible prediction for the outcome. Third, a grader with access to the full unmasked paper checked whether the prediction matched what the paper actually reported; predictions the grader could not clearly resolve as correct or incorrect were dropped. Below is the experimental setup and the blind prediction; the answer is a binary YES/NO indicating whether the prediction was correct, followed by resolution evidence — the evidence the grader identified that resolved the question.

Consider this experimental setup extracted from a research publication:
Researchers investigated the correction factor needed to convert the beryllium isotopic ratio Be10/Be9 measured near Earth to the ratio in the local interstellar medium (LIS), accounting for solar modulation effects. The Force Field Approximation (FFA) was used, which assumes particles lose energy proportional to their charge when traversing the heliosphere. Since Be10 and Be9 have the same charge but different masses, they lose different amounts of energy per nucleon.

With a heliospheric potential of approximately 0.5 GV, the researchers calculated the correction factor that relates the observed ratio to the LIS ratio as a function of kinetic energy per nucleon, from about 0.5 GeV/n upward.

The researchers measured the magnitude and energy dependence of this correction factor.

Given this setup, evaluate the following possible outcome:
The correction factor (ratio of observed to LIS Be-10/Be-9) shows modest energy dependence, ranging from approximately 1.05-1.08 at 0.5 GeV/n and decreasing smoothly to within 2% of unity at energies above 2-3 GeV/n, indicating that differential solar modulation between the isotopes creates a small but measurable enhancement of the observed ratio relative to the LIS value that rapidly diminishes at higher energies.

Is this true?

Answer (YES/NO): NO